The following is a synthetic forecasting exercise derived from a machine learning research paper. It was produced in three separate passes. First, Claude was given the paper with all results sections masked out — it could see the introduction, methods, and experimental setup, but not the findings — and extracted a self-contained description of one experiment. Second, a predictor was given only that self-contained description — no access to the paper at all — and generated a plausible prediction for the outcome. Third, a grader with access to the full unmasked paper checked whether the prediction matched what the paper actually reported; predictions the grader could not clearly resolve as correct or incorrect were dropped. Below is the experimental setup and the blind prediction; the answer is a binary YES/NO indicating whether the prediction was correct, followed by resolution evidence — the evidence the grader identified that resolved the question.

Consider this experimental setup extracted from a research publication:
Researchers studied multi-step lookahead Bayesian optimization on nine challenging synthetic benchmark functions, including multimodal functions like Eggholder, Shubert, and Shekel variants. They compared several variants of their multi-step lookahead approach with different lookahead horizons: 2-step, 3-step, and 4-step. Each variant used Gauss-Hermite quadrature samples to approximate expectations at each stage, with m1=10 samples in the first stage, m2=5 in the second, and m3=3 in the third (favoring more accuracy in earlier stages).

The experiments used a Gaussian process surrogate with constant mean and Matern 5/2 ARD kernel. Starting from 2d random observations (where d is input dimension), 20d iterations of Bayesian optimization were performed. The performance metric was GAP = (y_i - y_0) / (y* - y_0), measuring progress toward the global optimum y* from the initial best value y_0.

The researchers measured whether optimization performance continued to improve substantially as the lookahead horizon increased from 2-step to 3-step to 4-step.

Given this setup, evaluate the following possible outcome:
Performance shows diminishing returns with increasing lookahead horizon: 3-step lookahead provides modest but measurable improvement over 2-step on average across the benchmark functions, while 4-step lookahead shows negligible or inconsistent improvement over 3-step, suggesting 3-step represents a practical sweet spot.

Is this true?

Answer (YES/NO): YES